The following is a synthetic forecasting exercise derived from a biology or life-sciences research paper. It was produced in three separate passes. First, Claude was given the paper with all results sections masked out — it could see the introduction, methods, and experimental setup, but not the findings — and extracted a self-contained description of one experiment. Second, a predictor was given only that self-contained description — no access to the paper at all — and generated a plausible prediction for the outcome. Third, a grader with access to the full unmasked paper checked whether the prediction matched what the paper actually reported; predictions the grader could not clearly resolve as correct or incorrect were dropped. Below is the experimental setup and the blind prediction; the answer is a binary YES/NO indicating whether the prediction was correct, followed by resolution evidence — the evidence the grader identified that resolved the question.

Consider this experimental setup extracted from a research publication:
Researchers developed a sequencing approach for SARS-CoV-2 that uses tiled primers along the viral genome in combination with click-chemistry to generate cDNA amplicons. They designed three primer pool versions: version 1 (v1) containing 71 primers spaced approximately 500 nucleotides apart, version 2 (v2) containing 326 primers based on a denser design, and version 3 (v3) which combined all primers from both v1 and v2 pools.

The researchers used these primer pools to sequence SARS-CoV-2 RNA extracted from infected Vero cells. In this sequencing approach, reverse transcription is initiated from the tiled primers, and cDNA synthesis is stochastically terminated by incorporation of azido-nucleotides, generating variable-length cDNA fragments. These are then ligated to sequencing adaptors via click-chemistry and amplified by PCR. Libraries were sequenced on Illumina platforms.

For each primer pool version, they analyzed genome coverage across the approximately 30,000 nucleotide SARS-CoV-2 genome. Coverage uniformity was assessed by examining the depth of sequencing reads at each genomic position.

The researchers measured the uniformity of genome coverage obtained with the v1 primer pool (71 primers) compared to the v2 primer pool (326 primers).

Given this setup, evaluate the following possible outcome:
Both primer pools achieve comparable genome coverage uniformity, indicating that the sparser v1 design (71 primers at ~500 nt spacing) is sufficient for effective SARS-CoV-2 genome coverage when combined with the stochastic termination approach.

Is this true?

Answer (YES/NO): NO